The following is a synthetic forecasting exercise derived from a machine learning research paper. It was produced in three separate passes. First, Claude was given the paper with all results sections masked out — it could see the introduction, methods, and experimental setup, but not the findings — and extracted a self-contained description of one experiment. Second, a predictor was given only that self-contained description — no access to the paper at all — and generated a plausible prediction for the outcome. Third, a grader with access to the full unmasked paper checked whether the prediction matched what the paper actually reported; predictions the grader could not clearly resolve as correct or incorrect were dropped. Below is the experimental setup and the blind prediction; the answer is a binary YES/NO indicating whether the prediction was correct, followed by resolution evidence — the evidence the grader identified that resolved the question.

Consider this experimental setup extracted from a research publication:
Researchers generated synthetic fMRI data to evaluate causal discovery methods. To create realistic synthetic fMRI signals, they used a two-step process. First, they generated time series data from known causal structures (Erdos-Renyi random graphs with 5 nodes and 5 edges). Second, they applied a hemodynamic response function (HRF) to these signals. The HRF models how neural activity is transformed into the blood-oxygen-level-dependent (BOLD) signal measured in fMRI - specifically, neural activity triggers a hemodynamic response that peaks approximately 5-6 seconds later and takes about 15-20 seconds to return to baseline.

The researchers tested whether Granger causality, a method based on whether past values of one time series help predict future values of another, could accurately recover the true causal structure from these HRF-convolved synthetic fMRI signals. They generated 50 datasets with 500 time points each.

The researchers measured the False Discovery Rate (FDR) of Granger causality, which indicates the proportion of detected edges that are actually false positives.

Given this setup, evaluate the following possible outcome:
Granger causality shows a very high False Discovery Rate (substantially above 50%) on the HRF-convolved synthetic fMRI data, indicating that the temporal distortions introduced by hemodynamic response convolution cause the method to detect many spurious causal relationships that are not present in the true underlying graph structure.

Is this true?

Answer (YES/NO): YES